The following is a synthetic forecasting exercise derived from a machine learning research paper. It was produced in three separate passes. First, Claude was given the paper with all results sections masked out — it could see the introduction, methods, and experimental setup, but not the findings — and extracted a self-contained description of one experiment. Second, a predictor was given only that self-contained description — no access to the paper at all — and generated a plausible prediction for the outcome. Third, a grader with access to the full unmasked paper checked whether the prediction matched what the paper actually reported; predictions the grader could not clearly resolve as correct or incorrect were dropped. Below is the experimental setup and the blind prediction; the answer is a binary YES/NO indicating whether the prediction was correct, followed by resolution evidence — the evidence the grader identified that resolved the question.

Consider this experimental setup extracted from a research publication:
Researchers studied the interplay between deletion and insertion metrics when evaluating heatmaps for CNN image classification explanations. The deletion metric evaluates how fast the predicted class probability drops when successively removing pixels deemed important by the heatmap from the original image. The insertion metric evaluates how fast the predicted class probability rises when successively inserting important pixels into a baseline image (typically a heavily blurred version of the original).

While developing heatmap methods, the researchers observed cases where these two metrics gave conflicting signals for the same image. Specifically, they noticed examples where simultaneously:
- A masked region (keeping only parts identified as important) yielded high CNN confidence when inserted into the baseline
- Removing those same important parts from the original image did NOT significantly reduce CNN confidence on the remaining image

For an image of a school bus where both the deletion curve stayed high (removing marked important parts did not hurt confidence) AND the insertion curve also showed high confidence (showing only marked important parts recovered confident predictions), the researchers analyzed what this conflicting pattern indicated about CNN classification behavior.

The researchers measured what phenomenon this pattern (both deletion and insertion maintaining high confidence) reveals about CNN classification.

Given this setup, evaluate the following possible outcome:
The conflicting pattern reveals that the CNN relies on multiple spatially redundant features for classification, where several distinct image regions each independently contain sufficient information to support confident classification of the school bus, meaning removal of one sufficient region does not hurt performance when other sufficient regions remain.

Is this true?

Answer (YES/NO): YES